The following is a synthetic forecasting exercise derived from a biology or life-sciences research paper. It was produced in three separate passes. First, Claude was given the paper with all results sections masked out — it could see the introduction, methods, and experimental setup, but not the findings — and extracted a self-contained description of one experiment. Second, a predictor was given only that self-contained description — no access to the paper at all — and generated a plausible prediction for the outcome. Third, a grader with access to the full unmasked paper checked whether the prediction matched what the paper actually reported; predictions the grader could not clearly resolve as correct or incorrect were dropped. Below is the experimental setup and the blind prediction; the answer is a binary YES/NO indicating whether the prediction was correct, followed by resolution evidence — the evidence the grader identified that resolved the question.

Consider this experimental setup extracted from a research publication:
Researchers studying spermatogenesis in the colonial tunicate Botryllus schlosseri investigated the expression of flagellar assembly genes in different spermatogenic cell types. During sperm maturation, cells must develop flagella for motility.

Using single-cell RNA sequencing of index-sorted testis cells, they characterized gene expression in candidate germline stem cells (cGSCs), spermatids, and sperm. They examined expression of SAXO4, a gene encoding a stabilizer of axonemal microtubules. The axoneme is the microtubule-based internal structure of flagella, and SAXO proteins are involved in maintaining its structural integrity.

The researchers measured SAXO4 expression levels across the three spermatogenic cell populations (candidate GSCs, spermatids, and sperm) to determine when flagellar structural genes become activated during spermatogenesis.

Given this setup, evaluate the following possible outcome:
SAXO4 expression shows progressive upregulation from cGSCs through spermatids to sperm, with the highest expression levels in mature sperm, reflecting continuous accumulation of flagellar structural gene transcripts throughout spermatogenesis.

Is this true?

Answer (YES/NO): NO